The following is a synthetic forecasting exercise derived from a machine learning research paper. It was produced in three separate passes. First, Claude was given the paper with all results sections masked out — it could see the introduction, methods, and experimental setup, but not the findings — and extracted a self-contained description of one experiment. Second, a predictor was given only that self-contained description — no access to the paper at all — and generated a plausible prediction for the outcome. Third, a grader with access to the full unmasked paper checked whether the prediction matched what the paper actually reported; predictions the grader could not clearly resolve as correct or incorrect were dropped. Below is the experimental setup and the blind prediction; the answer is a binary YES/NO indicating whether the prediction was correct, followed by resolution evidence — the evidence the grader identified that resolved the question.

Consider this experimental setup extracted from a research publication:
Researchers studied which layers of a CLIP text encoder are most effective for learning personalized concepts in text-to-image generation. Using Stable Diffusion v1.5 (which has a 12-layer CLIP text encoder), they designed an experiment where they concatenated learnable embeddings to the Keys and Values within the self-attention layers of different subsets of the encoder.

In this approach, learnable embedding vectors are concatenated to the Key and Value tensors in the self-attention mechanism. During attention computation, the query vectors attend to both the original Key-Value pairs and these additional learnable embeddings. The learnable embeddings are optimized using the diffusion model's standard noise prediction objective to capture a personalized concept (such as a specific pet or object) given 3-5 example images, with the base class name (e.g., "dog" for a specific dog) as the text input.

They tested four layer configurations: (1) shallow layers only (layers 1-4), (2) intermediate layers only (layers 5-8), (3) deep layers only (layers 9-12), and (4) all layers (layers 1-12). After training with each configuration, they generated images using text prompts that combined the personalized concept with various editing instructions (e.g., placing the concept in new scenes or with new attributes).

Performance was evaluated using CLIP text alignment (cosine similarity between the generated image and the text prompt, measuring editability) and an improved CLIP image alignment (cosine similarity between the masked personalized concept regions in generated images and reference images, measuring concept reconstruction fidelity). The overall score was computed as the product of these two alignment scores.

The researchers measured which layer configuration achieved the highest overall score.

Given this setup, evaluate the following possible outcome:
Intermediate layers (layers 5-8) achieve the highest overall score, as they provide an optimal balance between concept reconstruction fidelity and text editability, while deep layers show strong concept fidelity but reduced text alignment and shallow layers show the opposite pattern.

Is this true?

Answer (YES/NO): NO